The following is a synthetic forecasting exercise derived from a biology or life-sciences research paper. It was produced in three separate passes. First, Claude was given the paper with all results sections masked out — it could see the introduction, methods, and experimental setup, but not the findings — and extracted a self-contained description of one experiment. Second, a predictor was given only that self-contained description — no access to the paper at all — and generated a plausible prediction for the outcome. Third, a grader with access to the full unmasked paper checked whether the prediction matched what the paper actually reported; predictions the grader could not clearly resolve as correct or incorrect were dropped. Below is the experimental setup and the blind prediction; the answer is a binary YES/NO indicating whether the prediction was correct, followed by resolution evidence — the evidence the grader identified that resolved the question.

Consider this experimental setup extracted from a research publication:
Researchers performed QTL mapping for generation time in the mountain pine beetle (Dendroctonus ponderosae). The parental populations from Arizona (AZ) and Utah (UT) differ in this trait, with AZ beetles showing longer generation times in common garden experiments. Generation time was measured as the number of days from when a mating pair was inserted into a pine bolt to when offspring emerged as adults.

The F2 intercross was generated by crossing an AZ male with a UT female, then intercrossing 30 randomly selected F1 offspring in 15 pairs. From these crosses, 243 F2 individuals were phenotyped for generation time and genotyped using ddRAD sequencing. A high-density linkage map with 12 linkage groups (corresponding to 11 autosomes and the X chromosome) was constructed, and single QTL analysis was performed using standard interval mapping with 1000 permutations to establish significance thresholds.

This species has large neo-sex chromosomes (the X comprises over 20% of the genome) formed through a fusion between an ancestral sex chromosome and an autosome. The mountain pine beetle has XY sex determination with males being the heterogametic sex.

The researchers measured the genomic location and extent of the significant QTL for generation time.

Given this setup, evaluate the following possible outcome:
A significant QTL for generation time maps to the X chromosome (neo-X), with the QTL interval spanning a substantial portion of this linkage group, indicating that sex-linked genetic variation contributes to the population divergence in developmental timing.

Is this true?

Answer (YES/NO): YES